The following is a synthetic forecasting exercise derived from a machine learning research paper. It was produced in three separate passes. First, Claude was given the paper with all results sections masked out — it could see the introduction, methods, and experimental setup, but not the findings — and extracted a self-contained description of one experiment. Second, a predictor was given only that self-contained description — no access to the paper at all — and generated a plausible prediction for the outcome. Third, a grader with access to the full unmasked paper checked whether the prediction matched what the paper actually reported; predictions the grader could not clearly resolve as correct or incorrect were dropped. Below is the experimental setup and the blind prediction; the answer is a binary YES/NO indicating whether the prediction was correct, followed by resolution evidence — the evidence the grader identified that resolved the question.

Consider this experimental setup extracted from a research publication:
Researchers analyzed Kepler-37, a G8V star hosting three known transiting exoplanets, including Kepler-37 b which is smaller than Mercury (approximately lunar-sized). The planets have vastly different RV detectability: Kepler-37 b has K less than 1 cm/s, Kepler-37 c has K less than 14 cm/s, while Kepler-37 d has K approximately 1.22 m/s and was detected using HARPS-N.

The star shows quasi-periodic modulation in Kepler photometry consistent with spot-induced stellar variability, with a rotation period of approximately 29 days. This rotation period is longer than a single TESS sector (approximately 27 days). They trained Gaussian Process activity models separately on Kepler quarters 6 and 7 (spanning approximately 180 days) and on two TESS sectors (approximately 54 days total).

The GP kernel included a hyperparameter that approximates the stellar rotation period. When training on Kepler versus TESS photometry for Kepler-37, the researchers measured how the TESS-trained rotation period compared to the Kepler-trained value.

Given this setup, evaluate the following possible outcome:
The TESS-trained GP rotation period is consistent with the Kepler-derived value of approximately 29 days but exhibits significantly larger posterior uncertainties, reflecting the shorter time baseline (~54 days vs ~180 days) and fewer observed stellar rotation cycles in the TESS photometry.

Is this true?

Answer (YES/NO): NO